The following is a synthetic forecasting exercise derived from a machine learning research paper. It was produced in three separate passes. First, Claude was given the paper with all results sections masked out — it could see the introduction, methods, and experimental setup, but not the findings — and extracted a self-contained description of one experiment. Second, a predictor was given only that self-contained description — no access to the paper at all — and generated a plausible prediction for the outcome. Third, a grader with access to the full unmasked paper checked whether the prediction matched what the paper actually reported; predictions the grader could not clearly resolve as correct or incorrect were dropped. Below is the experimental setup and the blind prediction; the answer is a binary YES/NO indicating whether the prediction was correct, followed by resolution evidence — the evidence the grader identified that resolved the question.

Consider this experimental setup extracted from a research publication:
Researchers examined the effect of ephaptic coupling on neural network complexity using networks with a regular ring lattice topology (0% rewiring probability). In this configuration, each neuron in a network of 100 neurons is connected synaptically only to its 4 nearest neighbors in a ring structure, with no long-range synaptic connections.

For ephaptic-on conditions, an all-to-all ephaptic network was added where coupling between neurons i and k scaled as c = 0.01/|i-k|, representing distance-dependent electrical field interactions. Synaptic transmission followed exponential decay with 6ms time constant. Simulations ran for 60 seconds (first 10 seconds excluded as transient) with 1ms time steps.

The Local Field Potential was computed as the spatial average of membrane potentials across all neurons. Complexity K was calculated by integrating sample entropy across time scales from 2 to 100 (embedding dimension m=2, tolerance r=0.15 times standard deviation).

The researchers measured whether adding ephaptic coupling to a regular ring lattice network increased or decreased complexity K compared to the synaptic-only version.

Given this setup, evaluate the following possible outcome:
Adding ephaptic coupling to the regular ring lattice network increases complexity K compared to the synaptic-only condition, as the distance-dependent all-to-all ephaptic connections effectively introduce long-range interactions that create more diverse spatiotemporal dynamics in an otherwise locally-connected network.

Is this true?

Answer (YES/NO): YES